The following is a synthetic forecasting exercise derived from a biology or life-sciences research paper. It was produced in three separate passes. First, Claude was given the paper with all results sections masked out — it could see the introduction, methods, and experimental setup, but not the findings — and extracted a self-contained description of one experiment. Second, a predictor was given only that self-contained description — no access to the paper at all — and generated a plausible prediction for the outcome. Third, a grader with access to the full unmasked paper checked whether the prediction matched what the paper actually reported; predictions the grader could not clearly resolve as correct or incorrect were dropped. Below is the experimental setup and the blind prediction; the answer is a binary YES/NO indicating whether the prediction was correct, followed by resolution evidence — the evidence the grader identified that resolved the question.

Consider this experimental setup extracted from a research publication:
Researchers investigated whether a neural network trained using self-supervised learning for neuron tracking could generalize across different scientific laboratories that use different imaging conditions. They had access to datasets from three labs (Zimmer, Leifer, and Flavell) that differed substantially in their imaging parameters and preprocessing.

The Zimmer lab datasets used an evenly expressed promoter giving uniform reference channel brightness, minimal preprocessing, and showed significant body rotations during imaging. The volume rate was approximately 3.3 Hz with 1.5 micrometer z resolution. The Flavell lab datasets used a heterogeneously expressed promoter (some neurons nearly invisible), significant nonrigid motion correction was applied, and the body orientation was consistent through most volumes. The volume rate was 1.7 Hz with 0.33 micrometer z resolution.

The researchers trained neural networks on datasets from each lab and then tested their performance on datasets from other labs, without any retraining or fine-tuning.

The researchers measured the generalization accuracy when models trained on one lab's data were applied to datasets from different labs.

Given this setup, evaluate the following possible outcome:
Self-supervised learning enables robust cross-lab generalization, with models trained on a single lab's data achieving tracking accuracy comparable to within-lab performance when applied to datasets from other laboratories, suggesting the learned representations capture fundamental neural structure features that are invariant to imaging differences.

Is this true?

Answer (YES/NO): YES